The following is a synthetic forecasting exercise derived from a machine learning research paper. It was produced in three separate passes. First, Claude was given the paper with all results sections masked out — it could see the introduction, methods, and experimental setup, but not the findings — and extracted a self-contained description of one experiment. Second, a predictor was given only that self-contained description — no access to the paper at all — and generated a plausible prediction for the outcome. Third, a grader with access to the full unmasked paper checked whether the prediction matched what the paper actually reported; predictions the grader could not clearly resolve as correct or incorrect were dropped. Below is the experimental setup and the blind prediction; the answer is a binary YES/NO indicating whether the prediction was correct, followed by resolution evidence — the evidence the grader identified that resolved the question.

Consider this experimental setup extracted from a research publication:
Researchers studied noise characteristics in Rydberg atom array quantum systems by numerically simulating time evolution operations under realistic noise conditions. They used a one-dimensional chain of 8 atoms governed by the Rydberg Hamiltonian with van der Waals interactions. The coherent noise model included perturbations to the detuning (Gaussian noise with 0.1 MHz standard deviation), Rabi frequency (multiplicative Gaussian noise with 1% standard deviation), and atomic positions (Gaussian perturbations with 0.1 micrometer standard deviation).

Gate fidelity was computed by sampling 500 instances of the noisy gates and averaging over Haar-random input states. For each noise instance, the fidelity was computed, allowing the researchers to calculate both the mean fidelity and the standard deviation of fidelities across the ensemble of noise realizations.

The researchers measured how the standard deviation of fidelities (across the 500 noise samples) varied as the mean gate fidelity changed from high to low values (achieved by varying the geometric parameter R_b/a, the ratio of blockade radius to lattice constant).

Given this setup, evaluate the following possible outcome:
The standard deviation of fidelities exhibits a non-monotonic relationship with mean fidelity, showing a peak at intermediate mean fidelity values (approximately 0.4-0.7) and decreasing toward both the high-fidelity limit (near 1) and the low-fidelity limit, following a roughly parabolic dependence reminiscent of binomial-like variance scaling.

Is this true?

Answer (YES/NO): NO